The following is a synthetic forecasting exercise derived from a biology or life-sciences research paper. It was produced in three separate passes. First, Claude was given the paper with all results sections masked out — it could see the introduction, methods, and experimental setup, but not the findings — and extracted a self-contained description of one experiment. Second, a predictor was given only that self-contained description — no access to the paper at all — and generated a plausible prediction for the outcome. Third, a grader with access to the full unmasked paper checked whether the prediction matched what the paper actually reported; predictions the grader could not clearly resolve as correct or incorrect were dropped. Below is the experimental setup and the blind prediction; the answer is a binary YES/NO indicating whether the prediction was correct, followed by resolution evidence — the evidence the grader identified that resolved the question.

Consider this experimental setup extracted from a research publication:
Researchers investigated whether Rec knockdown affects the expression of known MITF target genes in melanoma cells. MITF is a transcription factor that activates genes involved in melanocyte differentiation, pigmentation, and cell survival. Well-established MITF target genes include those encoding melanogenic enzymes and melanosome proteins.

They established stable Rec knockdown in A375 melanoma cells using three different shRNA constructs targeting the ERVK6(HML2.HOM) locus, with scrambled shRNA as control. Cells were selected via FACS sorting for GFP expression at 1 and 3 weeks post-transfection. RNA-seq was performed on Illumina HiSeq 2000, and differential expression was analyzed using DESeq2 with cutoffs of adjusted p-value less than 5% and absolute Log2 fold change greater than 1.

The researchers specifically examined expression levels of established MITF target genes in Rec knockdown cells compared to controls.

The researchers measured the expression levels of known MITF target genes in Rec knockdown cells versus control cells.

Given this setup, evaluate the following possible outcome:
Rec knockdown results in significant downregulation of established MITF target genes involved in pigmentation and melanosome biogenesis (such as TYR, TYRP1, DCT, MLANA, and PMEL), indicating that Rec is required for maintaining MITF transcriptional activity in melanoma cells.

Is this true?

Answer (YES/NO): YES